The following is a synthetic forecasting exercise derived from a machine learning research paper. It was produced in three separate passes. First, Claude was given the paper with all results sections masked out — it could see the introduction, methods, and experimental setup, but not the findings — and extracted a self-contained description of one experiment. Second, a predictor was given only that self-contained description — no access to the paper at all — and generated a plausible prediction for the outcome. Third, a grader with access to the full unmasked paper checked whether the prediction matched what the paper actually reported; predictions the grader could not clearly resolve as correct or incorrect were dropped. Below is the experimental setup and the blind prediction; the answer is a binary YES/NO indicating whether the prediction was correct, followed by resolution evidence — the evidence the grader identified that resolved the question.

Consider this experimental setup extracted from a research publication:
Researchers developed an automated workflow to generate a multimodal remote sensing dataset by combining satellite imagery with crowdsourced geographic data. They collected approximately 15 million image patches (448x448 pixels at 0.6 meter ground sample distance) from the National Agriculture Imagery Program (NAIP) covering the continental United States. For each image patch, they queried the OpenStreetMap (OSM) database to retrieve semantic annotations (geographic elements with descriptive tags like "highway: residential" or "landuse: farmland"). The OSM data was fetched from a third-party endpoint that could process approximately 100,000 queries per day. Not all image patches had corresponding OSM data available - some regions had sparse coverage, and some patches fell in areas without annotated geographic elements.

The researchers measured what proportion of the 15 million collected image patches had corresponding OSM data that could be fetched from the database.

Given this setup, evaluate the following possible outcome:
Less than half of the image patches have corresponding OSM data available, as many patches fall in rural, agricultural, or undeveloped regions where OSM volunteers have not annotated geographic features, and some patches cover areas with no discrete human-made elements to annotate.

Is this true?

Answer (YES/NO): YES